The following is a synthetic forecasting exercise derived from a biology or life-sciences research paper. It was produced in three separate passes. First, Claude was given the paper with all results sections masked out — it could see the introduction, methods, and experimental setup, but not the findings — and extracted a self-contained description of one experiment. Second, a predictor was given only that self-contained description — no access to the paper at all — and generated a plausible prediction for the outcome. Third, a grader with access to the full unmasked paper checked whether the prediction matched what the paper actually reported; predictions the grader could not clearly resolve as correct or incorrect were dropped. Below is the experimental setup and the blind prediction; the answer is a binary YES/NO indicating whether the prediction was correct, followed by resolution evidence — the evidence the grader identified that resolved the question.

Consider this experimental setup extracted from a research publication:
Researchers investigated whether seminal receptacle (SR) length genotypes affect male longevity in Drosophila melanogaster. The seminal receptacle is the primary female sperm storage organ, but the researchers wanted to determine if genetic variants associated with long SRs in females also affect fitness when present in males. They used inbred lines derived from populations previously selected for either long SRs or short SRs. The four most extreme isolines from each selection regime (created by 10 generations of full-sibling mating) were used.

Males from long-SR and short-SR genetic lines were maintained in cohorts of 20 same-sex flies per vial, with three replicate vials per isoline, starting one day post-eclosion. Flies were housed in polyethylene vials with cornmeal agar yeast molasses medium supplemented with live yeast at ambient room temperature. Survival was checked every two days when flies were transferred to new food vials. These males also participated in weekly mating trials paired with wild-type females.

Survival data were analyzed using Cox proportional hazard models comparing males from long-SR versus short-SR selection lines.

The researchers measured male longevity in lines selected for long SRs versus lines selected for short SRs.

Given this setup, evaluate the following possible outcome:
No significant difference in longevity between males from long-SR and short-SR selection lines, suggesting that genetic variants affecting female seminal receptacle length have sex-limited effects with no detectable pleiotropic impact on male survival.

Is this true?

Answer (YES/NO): NO